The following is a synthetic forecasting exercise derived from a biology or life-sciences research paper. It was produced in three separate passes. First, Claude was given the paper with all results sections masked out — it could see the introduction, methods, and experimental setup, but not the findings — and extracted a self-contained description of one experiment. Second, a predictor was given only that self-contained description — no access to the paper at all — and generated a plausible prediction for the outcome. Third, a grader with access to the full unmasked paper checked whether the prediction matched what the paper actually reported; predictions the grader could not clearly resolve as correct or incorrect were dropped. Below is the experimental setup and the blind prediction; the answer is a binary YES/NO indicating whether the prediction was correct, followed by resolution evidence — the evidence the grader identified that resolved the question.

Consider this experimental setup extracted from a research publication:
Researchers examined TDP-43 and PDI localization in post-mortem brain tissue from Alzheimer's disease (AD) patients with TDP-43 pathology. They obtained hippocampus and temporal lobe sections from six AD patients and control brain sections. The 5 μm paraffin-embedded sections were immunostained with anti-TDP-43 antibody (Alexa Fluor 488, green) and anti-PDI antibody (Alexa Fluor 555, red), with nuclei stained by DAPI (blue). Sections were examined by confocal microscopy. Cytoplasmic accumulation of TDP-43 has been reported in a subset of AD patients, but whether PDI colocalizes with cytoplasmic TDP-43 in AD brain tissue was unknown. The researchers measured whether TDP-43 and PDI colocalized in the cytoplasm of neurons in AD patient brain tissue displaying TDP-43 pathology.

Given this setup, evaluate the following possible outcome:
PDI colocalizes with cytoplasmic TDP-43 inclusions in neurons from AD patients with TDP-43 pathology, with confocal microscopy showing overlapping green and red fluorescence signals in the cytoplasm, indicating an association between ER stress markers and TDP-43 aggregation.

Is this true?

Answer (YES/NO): YES